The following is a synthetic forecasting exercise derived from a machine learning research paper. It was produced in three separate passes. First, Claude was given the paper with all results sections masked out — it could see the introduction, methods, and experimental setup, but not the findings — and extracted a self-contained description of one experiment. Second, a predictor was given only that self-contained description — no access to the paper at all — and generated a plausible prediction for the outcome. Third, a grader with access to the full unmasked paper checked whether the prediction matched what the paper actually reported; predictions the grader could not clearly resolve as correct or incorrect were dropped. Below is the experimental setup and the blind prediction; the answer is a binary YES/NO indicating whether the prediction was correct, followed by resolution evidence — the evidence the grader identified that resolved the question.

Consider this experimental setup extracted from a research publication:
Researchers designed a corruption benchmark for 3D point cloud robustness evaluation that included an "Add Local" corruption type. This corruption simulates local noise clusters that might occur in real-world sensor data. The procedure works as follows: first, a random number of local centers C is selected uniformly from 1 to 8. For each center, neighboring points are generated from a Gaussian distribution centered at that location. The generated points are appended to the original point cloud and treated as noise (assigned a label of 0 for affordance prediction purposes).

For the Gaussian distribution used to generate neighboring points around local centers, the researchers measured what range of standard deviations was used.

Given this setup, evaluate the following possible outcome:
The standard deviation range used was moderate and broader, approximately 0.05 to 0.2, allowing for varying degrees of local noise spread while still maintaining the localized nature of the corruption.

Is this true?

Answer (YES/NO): NO